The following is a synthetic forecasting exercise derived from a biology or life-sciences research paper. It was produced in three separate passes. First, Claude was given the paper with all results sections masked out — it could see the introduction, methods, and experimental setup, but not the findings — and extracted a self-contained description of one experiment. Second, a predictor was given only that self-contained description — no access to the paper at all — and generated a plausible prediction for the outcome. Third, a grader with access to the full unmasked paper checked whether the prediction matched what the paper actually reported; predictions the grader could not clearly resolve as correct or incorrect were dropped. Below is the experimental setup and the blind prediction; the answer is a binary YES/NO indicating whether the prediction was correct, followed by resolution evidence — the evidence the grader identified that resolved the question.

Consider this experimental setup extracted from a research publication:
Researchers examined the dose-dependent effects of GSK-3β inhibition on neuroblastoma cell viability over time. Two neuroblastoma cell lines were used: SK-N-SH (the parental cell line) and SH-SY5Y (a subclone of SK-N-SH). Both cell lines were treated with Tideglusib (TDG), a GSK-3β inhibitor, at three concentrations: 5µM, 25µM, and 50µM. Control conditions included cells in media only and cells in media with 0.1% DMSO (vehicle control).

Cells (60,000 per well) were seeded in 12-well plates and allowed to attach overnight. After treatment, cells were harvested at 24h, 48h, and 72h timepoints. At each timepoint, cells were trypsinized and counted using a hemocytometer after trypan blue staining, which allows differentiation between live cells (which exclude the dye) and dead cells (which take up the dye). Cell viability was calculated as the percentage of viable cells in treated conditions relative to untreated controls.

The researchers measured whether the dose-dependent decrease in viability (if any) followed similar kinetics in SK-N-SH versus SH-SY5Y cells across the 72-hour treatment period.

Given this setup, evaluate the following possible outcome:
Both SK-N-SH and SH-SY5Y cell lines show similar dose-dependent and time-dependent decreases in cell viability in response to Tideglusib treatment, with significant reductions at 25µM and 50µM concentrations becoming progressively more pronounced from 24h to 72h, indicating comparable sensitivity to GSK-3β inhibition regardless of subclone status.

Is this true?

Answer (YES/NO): NO